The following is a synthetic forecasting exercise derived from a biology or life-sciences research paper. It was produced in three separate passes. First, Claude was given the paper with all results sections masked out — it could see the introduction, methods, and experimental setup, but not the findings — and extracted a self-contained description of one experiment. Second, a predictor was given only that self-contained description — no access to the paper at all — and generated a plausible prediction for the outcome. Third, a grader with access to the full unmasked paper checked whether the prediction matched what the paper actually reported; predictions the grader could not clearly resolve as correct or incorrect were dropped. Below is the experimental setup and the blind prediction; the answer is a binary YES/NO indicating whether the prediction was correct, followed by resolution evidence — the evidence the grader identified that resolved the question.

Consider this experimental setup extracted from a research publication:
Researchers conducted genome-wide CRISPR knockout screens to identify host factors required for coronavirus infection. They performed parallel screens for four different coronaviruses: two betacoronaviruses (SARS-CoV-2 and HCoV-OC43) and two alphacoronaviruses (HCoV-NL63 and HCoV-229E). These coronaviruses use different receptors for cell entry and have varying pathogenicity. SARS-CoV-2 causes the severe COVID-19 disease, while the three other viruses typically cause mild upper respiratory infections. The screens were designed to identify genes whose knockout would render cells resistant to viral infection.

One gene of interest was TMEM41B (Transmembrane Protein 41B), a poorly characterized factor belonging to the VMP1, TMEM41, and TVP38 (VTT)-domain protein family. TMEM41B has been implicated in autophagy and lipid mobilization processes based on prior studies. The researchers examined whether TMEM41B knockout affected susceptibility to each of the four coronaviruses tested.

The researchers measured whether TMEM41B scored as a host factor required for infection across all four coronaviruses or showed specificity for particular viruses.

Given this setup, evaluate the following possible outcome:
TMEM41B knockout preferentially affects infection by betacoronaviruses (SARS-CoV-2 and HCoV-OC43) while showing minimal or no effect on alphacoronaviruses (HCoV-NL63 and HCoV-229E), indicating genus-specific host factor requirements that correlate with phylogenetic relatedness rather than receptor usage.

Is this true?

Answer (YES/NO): NO